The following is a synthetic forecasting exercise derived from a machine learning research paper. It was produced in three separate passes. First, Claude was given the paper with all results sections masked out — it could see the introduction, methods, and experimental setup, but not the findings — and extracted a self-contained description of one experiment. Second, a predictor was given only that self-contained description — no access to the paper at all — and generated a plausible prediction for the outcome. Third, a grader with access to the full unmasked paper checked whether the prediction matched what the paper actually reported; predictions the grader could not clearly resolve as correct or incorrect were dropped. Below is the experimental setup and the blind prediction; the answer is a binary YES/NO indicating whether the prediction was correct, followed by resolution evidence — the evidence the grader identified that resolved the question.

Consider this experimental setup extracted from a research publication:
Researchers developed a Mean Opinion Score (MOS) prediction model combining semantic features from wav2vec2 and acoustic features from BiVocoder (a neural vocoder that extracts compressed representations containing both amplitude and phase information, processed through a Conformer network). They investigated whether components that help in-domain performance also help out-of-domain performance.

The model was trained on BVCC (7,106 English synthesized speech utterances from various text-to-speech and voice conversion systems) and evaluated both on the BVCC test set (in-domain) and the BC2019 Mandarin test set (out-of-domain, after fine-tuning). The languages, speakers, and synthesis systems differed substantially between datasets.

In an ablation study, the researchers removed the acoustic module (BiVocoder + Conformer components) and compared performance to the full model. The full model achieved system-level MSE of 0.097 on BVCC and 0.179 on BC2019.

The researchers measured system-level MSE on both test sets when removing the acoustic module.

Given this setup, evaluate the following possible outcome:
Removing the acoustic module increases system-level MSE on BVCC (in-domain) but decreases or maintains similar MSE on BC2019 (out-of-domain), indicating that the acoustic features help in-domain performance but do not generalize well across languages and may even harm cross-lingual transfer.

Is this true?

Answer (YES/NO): NO